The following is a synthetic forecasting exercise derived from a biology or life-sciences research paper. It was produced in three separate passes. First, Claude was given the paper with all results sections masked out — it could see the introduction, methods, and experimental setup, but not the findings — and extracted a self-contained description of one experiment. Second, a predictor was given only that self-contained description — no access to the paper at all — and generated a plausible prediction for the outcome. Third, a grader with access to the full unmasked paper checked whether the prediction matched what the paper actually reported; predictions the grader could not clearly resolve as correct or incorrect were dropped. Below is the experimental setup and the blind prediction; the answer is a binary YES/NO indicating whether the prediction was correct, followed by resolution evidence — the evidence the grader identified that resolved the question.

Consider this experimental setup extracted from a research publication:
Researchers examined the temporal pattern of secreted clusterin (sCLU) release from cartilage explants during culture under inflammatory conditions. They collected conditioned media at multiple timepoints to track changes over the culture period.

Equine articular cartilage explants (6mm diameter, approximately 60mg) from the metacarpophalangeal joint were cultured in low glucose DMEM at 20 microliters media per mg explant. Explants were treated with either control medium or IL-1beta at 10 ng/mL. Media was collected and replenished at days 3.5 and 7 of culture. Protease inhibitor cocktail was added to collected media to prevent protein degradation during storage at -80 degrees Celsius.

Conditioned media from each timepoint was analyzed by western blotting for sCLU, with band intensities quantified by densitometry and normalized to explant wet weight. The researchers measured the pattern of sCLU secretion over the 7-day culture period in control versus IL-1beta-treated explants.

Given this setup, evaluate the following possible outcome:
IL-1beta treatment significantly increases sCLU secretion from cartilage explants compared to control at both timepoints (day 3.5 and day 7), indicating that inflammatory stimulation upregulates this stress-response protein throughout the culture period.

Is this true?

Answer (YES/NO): NO